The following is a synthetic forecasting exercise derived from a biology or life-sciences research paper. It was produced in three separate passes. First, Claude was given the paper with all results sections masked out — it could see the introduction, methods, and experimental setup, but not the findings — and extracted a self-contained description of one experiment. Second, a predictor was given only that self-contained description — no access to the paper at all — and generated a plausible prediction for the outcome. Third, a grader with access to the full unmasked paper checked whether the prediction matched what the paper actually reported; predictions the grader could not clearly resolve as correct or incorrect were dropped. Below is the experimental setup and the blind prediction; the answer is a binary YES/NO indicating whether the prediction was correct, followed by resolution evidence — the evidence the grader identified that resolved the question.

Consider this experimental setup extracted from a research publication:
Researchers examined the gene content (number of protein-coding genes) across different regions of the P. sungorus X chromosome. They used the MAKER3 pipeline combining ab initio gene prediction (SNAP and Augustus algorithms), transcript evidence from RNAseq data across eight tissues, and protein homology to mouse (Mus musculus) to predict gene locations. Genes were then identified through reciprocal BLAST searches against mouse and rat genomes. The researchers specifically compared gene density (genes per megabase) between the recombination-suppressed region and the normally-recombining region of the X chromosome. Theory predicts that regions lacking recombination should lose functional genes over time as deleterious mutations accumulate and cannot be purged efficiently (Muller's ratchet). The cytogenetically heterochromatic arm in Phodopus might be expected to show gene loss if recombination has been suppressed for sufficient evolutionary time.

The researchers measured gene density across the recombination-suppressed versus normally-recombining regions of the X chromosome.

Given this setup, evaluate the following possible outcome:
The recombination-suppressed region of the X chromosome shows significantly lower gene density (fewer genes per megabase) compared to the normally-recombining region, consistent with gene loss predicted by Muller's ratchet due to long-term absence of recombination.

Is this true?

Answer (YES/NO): NO